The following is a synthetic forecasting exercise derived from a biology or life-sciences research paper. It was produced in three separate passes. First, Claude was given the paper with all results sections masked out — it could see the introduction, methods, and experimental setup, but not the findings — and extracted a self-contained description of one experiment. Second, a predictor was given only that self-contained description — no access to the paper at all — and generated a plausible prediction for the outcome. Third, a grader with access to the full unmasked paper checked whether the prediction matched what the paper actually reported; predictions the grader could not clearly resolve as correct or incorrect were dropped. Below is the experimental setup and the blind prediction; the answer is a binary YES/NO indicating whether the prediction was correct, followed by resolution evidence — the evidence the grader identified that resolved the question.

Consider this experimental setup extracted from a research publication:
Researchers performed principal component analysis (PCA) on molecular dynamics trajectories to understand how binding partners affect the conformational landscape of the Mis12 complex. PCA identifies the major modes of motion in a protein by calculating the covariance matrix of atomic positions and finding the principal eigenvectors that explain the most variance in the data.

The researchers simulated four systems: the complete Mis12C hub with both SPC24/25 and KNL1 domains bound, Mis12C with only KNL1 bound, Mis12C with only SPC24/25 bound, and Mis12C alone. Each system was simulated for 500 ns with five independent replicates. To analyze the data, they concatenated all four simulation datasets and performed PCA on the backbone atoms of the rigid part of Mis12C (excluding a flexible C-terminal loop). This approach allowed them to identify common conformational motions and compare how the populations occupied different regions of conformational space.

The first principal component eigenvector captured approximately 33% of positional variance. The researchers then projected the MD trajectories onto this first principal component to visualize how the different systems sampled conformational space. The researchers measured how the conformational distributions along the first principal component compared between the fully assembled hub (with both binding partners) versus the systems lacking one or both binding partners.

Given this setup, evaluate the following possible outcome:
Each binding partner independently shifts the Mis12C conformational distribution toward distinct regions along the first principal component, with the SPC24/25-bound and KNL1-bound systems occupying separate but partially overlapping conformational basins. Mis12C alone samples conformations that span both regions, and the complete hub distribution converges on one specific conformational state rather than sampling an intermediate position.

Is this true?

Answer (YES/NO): NO